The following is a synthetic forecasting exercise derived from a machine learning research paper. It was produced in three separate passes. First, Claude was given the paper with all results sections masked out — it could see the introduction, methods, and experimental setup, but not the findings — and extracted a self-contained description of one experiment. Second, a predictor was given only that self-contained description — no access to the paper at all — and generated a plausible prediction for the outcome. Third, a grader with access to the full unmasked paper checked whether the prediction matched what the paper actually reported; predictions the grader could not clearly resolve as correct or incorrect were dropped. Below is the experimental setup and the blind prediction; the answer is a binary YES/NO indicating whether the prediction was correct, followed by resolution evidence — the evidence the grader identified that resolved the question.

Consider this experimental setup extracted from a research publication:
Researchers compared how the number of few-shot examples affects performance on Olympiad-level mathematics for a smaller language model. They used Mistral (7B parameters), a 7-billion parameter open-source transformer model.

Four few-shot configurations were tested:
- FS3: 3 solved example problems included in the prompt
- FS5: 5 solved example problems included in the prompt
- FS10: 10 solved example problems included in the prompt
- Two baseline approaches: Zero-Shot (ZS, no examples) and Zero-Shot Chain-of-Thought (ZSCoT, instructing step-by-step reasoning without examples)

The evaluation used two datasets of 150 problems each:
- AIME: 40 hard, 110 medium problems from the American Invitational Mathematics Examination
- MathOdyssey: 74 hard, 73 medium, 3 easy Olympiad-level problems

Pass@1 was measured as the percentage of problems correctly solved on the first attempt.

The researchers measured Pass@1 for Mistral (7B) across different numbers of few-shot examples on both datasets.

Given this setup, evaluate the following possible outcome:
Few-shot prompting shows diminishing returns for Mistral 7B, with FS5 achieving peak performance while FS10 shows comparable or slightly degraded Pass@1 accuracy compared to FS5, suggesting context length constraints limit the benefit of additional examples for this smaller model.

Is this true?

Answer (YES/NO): NO